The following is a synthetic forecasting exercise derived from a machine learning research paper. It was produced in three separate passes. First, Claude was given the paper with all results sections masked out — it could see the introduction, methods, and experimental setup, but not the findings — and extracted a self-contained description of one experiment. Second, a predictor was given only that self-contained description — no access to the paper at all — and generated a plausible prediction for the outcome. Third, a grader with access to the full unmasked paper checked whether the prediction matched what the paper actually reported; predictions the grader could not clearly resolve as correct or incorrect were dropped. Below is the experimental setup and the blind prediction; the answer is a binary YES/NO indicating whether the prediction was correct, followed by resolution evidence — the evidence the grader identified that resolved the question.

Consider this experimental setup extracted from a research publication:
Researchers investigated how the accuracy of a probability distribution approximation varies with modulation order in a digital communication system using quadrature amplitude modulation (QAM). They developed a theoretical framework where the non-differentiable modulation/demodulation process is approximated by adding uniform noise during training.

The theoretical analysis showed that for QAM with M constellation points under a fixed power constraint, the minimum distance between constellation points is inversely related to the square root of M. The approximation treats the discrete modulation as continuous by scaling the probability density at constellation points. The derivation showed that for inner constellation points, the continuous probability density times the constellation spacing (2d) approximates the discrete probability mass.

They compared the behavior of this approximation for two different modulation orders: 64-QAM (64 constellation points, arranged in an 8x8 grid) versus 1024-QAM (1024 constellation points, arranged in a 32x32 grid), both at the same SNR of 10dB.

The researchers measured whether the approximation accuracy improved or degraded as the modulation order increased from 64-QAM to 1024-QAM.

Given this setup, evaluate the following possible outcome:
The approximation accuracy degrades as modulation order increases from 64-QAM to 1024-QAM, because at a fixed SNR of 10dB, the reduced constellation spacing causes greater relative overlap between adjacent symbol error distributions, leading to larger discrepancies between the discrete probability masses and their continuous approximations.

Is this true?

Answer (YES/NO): NO